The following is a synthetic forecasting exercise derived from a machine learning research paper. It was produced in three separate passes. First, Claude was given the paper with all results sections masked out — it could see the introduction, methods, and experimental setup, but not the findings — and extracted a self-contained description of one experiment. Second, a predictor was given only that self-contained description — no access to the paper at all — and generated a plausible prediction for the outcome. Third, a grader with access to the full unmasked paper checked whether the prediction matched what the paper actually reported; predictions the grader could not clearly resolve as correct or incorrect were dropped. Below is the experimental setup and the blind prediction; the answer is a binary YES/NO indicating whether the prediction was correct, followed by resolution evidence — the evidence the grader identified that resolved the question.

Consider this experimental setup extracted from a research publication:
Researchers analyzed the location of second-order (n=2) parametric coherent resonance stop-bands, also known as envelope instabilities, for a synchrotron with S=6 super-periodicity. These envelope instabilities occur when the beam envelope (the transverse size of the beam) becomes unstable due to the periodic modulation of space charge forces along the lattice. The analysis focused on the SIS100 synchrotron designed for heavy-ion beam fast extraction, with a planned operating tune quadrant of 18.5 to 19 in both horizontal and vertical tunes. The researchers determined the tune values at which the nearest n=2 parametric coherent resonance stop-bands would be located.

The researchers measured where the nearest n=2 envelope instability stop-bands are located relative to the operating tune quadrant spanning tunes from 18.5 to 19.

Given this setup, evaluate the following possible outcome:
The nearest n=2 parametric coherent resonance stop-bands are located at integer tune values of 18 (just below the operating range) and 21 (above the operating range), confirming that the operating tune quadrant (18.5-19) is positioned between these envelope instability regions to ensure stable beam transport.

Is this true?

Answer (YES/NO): NO